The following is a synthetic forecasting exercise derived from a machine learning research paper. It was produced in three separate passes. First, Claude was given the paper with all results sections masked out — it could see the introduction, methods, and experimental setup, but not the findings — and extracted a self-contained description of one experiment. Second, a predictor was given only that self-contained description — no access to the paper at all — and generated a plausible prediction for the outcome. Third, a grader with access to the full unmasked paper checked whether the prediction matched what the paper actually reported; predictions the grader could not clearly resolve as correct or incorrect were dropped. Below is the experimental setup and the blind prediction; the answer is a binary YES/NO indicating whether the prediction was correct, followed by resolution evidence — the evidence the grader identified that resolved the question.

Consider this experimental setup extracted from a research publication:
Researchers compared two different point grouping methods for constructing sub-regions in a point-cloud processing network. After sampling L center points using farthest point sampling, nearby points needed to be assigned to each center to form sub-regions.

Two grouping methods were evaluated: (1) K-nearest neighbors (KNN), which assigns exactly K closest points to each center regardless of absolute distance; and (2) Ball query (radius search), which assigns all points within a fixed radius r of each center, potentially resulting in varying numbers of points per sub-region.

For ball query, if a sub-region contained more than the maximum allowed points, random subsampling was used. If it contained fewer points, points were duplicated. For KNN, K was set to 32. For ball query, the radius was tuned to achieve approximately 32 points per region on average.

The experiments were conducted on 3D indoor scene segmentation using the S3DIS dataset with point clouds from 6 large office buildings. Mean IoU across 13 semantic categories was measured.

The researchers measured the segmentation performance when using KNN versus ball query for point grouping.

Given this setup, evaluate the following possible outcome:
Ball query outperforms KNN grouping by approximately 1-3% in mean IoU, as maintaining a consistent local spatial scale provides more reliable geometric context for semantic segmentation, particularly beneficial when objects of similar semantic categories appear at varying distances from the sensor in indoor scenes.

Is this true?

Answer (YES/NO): NO